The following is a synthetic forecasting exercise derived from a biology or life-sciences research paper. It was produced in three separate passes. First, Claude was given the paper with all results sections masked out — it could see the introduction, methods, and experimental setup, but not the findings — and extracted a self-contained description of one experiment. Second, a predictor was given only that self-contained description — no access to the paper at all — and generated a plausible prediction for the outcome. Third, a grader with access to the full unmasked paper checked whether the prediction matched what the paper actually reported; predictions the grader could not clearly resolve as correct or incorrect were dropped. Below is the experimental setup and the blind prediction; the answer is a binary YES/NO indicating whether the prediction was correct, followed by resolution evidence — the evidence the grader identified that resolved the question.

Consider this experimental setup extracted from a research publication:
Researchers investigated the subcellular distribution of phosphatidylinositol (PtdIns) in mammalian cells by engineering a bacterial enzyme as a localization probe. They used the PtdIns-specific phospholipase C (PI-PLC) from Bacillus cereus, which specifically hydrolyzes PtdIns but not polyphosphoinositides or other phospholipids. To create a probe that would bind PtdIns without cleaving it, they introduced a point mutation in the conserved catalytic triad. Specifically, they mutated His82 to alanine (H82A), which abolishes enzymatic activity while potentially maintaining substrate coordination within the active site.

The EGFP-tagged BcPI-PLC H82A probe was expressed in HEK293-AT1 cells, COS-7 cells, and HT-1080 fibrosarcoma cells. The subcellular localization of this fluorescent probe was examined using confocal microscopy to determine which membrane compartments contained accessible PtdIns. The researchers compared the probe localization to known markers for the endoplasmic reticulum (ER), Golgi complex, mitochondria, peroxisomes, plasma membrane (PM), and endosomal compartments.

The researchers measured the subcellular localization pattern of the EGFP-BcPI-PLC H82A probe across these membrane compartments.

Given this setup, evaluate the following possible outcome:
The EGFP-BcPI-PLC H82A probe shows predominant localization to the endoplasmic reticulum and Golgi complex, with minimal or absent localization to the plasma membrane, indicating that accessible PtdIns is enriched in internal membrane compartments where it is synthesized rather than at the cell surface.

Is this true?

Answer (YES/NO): YES